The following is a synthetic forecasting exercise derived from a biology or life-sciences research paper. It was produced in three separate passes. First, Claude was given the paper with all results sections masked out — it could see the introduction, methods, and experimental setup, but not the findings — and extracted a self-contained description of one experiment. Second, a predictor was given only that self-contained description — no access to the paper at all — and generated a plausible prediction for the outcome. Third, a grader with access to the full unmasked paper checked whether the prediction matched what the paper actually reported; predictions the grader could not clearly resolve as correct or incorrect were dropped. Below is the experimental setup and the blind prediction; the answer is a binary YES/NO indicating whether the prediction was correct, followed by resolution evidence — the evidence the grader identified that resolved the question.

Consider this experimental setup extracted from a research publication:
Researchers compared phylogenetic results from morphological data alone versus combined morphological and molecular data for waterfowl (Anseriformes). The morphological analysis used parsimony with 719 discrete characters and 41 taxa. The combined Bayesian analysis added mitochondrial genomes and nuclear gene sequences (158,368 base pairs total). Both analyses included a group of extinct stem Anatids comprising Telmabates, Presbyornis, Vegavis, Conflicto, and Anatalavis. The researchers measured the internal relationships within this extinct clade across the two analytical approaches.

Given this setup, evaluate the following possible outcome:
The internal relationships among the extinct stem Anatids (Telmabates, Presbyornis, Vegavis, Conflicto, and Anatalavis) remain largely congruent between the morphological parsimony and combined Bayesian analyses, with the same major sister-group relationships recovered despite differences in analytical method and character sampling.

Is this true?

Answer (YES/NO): NO